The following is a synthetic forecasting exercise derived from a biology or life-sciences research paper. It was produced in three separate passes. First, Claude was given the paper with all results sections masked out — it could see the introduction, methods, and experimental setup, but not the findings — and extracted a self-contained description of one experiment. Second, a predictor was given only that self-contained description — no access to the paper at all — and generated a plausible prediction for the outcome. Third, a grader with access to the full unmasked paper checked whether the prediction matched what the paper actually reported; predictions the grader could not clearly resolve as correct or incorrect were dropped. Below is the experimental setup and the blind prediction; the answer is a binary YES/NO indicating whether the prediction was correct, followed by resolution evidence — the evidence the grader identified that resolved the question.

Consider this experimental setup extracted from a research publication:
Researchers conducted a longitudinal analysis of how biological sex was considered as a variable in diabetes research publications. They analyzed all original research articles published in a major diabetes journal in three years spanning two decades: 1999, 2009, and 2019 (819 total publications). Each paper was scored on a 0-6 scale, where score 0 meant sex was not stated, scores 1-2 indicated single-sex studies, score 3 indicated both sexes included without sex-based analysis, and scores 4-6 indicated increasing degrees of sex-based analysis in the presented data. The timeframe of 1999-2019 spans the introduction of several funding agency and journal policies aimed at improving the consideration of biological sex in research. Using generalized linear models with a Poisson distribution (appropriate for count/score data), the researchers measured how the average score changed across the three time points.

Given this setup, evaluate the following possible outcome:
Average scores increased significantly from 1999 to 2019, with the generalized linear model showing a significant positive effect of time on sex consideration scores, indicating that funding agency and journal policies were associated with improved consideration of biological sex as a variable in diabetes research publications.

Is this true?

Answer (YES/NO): NO